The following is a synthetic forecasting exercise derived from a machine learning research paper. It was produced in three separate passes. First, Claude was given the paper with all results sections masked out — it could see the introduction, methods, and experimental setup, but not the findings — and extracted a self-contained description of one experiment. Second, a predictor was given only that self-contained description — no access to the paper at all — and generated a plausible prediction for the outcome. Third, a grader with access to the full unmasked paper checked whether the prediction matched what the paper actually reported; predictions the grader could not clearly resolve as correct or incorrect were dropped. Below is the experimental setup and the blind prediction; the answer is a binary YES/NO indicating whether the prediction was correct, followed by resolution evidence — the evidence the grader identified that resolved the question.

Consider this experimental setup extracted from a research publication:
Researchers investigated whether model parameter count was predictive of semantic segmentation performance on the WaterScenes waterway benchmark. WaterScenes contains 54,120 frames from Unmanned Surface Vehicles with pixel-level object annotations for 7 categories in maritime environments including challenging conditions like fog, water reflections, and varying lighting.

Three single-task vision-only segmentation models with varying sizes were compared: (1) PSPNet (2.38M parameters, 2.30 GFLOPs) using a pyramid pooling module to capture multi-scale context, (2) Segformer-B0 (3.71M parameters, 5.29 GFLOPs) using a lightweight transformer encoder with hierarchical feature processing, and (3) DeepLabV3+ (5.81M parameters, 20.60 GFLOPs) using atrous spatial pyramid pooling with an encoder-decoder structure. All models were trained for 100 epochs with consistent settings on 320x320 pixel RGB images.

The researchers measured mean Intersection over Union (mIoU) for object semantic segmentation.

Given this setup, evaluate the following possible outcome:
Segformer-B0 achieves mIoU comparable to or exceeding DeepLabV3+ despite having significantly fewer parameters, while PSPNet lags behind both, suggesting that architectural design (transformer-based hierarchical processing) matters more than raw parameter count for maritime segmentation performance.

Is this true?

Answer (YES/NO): YES